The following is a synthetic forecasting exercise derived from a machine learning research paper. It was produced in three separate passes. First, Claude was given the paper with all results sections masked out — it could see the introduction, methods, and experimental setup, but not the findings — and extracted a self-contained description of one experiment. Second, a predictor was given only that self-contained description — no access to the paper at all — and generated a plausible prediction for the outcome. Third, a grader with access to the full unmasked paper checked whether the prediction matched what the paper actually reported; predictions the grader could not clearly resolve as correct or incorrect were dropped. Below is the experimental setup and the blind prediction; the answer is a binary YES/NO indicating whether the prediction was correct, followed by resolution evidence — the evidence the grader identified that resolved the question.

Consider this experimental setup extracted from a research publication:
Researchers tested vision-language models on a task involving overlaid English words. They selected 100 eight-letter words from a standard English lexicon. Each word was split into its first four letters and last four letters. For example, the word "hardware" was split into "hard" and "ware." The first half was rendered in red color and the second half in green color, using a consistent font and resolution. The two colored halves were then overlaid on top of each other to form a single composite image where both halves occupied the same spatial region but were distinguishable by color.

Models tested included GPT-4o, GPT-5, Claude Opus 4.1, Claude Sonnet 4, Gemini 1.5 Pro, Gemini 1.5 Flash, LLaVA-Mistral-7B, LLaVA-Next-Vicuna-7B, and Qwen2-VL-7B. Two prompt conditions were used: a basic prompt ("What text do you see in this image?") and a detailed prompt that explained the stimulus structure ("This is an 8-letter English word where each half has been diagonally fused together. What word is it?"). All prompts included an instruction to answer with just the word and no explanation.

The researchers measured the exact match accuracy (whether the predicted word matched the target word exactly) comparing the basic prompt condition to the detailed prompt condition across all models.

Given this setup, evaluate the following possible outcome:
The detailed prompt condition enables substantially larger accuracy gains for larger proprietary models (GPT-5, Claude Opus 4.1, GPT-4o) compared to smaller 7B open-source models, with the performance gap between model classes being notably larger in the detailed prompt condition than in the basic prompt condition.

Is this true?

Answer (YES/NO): YES